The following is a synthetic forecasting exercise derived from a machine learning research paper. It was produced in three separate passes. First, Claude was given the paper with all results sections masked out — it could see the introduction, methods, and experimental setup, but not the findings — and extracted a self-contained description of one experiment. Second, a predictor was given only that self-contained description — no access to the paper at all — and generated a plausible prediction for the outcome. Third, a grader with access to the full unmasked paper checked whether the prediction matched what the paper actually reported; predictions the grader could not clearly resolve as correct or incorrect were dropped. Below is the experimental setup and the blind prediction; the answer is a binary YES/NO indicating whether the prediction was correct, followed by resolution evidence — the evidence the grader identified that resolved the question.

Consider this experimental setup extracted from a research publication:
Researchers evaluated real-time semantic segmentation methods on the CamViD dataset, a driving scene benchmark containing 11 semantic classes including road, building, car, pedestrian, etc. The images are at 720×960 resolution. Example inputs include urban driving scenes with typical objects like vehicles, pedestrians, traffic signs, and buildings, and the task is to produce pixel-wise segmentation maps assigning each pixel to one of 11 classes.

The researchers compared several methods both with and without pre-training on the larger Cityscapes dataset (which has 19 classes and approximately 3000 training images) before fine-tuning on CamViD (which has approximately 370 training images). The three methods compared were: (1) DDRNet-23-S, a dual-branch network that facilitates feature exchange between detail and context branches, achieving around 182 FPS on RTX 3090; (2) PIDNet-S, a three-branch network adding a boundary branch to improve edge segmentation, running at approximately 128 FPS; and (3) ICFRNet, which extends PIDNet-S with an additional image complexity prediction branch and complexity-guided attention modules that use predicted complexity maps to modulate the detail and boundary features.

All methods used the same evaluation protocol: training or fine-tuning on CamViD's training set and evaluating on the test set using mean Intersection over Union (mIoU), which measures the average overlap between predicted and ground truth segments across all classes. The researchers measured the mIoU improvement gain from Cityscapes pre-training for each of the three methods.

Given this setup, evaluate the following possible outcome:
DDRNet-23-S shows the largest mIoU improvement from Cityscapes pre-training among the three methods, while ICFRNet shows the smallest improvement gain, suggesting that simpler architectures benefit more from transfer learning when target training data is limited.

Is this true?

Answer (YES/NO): NO